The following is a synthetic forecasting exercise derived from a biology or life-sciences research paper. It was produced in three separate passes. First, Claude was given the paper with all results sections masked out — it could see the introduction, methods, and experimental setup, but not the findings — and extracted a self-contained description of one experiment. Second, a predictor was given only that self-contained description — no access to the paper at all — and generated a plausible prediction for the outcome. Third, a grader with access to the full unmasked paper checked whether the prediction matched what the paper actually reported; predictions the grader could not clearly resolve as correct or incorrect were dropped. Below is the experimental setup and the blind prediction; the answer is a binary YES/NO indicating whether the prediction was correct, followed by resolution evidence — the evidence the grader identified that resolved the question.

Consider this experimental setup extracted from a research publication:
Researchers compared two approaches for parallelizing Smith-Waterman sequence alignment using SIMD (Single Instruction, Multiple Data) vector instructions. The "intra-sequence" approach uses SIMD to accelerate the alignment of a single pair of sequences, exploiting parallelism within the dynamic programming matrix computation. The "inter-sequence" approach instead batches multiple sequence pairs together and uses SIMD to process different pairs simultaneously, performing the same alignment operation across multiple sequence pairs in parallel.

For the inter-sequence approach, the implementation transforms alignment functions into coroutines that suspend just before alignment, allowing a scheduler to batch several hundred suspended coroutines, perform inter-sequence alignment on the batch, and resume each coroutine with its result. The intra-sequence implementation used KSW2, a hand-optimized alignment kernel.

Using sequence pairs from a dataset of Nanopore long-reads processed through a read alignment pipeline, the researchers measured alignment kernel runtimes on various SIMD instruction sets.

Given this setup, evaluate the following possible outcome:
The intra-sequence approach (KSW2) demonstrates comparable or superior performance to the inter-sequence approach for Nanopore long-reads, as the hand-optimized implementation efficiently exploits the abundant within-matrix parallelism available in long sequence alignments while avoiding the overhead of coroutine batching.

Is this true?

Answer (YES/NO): NO